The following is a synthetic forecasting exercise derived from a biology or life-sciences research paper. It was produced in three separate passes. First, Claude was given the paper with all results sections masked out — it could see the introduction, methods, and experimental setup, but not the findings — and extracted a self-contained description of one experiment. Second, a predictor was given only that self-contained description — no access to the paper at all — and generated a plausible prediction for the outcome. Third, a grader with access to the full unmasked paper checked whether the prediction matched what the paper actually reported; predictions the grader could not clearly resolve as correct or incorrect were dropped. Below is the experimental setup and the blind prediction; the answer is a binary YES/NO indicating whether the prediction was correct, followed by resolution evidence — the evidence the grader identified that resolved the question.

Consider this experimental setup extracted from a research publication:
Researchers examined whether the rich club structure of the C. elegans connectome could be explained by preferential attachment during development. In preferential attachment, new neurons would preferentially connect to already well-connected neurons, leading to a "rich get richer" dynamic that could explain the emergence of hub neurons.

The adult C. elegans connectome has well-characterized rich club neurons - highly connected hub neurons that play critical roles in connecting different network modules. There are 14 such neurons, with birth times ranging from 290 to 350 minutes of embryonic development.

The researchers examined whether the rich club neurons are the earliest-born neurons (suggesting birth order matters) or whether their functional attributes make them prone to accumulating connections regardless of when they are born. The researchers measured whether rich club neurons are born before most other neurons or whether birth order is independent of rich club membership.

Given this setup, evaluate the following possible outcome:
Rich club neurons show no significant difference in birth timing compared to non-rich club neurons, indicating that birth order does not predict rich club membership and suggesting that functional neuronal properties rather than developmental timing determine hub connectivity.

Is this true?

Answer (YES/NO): YES